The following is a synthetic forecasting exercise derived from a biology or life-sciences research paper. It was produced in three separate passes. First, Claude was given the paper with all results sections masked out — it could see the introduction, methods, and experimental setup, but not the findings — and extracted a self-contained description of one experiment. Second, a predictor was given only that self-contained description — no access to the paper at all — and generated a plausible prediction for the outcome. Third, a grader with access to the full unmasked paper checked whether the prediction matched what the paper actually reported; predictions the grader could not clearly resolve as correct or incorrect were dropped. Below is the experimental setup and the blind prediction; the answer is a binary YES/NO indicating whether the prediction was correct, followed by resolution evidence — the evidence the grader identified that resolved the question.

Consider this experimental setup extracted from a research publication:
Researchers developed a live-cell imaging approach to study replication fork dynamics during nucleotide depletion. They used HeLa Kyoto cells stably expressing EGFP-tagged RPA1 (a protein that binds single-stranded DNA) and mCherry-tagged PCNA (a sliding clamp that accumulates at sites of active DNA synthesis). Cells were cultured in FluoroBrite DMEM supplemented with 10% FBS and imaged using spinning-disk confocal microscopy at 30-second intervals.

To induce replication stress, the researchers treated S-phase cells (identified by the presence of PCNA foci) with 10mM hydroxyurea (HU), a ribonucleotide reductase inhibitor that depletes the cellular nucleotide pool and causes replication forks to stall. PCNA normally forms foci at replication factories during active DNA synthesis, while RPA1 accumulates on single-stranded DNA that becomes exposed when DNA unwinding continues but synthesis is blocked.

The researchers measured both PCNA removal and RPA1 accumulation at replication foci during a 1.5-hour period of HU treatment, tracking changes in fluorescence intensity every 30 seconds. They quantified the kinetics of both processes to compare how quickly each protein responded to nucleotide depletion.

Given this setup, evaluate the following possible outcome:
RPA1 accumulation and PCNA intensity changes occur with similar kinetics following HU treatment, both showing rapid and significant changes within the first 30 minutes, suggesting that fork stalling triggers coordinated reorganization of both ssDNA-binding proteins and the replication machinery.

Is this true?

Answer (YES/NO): NO